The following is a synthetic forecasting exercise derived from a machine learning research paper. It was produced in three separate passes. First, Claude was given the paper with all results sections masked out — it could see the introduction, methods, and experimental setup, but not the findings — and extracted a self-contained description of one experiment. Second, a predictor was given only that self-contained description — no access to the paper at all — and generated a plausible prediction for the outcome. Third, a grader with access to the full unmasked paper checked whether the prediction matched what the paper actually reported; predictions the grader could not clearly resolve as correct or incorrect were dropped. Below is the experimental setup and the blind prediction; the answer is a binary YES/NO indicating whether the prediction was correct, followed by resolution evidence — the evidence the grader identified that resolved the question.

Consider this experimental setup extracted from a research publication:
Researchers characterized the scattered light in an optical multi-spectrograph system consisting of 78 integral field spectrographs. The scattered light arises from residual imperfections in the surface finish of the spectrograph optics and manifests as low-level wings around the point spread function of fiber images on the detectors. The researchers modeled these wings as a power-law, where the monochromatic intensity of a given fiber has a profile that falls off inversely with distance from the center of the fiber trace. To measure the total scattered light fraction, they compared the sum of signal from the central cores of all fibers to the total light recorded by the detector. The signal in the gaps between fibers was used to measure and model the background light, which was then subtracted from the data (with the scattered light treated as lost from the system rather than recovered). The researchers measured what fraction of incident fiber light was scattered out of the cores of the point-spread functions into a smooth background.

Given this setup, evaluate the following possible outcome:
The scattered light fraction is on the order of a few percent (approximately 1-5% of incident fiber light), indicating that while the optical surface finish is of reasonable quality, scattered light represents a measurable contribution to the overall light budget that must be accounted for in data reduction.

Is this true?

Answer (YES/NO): YES